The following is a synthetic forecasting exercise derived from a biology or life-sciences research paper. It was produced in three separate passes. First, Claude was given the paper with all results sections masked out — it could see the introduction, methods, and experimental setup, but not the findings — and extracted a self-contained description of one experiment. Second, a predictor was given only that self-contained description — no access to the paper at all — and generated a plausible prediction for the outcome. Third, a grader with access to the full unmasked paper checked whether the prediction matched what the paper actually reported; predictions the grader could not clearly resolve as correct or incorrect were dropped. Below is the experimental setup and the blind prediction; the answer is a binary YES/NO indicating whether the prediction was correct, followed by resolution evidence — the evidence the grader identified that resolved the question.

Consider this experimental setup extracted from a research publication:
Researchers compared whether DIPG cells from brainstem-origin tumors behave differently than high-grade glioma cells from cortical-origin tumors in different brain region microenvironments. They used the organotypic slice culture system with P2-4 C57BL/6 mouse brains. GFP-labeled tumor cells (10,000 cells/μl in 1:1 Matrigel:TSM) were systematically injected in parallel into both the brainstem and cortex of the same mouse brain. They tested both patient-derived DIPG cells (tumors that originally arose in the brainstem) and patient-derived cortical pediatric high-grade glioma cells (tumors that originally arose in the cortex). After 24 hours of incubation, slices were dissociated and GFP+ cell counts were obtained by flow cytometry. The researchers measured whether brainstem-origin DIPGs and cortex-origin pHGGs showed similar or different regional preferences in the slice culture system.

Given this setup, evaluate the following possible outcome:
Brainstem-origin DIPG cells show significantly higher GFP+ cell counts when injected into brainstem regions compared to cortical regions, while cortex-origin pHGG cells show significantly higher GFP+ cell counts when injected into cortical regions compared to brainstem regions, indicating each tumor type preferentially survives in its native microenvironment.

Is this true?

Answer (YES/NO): NO